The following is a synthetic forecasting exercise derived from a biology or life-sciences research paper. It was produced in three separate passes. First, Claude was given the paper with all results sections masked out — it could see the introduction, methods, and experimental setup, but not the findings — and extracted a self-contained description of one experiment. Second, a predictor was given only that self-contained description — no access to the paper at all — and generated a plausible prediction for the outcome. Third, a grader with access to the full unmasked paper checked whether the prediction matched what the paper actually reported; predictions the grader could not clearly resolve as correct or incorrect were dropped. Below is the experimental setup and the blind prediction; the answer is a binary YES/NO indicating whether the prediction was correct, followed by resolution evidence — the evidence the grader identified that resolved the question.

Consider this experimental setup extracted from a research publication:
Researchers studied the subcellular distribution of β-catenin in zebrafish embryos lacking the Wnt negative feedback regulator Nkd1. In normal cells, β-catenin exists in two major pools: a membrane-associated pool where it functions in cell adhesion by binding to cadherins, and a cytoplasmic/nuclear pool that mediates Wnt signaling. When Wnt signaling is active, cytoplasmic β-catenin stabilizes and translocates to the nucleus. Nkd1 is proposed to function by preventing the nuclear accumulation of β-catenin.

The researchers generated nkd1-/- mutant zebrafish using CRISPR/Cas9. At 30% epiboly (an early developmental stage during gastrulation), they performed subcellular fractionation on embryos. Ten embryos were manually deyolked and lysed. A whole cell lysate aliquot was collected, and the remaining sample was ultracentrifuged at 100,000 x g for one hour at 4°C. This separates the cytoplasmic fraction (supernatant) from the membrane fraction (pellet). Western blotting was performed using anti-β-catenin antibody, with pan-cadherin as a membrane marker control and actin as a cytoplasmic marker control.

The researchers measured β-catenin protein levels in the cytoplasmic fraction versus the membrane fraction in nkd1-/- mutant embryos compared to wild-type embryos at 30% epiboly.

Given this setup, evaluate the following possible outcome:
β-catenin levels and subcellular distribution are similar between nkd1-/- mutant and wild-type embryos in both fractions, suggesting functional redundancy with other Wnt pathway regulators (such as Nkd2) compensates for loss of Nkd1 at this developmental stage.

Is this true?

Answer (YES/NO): NO